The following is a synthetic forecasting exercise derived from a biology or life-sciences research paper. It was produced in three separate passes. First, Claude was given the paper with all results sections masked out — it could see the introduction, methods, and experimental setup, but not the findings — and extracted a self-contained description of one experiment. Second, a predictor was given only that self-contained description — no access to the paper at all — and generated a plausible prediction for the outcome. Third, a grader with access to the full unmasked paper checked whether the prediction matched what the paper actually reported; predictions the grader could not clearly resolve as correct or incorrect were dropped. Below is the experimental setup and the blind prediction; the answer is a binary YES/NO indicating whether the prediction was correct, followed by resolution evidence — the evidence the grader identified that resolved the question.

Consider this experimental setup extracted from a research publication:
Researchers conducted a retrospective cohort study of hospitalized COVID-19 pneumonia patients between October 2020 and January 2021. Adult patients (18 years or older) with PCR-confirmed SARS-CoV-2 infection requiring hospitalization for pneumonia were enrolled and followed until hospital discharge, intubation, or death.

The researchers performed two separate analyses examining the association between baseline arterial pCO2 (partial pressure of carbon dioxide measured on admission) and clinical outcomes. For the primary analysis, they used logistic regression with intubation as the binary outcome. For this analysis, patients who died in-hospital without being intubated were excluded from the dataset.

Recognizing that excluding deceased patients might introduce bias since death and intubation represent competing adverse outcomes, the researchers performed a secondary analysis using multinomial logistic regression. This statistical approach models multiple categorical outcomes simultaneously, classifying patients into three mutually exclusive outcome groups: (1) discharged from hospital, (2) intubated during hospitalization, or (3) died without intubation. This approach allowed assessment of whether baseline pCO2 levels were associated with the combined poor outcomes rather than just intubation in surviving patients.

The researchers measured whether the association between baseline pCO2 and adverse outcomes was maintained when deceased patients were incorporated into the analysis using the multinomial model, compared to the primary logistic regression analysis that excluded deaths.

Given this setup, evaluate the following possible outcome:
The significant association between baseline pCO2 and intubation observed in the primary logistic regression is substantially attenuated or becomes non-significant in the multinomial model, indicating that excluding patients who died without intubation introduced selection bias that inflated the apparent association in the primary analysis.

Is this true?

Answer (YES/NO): NO